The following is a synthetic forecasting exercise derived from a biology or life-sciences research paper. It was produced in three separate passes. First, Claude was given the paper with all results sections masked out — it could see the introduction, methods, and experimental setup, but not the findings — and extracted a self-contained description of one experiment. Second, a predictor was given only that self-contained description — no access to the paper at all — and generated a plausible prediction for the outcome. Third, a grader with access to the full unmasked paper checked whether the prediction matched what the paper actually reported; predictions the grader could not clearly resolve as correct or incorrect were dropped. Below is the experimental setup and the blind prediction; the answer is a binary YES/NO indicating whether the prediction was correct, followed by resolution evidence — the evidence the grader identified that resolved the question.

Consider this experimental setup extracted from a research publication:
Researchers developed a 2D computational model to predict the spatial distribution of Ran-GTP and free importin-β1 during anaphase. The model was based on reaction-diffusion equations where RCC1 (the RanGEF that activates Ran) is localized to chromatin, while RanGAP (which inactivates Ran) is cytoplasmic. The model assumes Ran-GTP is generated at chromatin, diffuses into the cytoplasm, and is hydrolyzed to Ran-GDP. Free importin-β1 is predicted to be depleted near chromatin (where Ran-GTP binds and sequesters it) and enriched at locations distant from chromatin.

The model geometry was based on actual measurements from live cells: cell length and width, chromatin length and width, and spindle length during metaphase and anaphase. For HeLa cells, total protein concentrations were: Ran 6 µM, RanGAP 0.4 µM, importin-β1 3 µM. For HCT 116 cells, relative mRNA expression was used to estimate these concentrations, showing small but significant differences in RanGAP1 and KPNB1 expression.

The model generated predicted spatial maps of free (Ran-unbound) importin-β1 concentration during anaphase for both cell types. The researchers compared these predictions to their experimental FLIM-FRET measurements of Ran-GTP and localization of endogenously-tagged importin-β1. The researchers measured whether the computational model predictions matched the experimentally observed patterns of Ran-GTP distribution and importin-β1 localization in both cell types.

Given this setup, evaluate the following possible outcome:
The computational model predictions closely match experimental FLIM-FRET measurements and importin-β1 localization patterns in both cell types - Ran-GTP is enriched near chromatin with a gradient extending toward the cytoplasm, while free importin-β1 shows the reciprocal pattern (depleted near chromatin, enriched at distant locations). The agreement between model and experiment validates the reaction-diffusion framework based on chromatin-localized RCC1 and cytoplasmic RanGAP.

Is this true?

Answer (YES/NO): YES